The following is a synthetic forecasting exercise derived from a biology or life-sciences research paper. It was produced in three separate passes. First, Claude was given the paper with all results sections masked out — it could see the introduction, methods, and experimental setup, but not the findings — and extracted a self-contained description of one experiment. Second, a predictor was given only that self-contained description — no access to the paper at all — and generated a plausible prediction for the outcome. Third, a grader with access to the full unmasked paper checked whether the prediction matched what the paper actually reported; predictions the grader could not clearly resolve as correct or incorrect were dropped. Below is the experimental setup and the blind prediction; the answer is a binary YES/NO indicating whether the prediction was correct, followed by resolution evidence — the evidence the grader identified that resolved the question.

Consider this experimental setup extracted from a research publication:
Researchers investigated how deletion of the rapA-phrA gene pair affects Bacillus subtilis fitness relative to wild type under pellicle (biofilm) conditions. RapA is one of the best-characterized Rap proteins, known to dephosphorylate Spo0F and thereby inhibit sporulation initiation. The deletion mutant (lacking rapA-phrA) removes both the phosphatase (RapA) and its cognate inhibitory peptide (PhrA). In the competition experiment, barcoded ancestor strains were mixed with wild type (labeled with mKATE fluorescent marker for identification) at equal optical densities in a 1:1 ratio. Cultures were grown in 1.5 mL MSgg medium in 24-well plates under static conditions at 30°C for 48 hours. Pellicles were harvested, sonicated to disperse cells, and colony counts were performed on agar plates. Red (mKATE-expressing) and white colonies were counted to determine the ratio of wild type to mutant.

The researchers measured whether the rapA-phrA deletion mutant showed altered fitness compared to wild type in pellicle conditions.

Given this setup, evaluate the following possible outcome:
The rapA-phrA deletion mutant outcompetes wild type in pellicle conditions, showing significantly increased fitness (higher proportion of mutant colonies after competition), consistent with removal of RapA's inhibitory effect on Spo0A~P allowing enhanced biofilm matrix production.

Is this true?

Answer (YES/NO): NO